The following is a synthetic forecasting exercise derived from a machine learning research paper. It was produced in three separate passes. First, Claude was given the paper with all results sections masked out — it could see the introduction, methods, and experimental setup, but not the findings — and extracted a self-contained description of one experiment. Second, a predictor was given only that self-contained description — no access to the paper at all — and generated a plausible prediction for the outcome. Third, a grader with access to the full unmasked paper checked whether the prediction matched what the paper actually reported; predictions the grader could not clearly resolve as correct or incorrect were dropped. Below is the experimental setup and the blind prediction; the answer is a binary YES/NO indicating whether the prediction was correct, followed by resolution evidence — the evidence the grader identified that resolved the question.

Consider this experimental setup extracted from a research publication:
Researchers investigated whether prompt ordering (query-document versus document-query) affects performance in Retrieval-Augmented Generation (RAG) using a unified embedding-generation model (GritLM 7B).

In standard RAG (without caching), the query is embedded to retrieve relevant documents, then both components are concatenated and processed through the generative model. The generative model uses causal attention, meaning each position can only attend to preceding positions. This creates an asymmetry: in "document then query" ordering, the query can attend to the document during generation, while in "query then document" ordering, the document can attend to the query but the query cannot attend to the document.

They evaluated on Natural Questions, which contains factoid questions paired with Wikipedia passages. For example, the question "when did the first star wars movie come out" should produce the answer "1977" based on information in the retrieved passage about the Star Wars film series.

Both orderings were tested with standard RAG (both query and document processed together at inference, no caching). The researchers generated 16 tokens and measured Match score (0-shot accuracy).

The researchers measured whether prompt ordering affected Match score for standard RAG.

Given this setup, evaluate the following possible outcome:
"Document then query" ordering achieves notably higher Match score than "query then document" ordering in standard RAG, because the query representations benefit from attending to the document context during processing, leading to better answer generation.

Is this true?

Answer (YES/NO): NO